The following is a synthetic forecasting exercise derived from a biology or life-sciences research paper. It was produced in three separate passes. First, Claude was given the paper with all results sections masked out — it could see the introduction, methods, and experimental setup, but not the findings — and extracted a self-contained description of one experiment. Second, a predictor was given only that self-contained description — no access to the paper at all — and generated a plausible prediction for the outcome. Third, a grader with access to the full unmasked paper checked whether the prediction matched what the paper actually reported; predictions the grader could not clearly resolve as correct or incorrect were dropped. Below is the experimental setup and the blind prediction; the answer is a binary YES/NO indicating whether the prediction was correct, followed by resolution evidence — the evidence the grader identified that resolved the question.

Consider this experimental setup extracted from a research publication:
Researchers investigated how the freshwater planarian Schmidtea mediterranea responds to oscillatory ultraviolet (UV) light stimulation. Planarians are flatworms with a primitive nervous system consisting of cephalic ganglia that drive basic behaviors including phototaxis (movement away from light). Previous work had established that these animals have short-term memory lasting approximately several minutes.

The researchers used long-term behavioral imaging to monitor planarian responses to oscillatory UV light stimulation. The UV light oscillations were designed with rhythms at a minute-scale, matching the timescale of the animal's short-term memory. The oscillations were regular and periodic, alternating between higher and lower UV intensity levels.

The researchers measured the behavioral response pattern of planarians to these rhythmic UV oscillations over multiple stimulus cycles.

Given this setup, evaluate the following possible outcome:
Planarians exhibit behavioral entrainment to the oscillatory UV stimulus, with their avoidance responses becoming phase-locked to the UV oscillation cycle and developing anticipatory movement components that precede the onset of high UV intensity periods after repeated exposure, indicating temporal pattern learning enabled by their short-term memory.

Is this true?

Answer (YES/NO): NO